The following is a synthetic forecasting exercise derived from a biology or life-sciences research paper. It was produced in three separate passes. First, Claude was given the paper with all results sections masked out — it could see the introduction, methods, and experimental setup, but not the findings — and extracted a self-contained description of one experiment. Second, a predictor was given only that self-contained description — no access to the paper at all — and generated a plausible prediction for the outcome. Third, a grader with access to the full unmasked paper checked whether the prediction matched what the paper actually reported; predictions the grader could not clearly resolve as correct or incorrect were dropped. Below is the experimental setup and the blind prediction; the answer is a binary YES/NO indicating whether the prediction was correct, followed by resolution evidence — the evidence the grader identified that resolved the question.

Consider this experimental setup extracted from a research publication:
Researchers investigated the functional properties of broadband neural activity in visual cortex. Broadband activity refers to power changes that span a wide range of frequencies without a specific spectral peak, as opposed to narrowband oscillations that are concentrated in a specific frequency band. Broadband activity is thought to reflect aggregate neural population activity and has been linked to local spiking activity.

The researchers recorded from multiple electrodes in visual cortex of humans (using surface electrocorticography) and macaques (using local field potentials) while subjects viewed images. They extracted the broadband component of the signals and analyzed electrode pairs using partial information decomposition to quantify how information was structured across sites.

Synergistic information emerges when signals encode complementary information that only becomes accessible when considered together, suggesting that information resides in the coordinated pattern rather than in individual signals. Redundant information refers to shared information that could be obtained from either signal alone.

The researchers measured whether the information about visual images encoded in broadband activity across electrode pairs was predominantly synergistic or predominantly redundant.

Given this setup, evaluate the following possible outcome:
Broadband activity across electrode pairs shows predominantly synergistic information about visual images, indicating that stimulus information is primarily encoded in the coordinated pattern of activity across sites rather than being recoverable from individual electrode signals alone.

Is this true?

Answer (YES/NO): YES